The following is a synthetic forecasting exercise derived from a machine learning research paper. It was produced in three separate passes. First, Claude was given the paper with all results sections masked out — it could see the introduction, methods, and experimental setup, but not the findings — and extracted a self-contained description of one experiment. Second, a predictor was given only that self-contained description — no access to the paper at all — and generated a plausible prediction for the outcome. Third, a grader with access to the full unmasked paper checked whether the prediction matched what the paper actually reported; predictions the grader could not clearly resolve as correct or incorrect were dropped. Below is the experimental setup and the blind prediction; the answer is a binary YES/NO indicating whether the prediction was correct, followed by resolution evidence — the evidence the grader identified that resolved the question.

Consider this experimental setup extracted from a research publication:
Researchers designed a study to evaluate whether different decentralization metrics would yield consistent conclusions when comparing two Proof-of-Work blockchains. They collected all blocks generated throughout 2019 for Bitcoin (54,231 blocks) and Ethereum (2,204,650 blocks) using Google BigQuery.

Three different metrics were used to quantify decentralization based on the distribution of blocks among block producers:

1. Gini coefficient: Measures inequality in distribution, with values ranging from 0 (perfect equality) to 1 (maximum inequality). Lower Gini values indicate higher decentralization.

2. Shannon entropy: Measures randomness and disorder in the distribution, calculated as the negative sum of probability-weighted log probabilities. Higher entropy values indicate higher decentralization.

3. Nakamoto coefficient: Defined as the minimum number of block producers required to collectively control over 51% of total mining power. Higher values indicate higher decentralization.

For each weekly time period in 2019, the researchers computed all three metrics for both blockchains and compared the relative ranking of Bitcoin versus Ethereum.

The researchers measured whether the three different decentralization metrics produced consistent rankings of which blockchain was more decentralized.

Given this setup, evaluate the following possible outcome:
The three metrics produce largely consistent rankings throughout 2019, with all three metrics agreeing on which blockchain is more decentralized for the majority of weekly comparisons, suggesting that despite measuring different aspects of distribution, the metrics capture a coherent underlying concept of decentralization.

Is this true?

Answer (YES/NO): YES